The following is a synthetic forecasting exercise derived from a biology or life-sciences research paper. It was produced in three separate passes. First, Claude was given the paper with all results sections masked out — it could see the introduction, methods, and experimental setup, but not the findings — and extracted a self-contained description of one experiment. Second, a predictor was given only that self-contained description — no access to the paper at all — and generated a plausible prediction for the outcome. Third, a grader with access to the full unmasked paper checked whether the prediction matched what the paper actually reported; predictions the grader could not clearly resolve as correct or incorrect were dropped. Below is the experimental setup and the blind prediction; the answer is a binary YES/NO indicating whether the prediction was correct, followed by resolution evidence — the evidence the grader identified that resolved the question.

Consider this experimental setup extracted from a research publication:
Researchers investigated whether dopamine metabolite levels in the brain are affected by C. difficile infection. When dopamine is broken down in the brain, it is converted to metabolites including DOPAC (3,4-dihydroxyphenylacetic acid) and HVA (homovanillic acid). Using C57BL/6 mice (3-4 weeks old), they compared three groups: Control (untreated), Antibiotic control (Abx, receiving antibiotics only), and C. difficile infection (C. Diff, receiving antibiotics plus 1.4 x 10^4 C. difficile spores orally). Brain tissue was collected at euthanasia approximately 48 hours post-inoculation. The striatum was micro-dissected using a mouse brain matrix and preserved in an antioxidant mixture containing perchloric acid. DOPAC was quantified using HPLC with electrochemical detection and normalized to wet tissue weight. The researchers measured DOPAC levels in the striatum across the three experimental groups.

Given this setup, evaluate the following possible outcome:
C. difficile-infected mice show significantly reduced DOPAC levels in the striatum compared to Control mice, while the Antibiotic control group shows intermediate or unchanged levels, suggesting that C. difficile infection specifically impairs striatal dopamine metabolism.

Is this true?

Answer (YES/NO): NO